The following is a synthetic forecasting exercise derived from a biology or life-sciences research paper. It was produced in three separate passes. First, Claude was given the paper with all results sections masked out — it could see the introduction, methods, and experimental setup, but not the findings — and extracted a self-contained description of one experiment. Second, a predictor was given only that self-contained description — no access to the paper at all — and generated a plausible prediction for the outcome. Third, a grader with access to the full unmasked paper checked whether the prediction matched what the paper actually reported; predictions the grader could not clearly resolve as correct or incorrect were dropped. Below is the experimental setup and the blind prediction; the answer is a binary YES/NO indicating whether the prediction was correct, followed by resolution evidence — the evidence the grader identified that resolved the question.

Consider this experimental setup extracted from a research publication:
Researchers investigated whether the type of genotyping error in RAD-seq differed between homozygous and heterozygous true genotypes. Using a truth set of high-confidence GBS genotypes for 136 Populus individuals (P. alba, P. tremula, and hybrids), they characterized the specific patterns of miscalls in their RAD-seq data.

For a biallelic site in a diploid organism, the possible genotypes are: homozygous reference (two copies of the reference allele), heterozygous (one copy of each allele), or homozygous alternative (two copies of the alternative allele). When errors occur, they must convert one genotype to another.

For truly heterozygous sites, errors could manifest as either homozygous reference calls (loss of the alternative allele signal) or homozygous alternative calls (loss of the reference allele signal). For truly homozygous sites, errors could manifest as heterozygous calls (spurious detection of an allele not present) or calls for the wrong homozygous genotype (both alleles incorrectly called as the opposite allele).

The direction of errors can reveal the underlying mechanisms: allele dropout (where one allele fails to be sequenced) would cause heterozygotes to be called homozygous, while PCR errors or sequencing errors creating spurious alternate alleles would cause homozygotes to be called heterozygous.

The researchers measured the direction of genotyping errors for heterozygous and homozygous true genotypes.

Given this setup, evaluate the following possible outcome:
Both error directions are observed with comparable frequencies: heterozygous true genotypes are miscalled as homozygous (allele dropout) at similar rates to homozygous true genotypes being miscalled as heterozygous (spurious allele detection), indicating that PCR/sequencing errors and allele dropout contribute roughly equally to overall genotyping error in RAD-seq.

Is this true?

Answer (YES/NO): NO